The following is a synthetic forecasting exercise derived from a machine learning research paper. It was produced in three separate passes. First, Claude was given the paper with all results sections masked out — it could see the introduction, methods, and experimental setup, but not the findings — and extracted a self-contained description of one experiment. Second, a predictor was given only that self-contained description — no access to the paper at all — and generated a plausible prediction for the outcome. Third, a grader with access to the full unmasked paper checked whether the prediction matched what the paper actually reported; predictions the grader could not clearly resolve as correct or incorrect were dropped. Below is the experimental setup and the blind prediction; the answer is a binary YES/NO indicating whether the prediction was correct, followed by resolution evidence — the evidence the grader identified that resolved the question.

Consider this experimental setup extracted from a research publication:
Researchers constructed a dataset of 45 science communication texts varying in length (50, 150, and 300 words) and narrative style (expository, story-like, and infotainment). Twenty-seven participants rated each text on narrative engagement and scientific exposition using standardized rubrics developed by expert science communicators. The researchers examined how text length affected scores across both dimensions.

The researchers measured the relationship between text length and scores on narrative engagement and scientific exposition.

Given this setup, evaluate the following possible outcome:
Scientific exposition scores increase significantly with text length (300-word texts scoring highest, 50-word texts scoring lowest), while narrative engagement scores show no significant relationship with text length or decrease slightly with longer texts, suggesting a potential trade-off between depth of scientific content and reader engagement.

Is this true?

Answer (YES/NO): NO